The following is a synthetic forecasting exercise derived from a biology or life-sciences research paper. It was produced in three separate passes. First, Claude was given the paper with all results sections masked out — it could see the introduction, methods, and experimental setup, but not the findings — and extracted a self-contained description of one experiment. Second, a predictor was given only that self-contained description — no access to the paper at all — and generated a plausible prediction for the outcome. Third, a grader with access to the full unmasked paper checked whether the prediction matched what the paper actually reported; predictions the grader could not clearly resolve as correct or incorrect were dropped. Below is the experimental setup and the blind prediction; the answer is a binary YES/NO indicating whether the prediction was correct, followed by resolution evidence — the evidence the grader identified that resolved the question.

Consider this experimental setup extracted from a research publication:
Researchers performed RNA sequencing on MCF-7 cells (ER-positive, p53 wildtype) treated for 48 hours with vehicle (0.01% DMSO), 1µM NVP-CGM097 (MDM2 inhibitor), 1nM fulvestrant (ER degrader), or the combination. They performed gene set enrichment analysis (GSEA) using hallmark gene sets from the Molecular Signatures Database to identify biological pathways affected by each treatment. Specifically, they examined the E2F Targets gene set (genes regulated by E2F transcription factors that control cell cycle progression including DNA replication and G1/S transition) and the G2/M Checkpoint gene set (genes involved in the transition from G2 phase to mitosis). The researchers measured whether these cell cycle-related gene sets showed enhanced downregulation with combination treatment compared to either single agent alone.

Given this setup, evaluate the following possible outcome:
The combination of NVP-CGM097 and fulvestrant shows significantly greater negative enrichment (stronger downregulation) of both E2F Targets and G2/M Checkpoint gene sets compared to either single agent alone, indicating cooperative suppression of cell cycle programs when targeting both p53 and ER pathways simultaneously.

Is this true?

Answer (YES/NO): YES